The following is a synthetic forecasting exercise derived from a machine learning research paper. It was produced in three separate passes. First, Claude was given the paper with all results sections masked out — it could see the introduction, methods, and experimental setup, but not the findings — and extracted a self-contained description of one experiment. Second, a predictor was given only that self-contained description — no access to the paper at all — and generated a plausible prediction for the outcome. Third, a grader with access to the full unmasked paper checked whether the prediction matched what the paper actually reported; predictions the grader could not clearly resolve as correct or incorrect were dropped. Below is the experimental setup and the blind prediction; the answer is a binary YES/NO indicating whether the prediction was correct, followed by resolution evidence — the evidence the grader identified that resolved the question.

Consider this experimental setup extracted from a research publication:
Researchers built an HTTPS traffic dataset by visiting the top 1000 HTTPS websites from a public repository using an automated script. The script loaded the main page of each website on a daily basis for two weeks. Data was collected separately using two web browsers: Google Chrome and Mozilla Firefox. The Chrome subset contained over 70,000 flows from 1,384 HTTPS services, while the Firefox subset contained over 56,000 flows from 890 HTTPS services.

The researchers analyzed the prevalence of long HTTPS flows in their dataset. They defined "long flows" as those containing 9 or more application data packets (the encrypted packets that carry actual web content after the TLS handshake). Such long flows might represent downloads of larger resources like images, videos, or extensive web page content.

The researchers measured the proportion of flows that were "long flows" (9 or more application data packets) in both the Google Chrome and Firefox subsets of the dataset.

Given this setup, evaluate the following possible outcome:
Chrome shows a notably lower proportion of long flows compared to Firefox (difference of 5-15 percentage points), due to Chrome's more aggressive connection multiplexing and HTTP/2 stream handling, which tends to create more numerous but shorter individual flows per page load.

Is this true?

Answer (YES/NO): NO